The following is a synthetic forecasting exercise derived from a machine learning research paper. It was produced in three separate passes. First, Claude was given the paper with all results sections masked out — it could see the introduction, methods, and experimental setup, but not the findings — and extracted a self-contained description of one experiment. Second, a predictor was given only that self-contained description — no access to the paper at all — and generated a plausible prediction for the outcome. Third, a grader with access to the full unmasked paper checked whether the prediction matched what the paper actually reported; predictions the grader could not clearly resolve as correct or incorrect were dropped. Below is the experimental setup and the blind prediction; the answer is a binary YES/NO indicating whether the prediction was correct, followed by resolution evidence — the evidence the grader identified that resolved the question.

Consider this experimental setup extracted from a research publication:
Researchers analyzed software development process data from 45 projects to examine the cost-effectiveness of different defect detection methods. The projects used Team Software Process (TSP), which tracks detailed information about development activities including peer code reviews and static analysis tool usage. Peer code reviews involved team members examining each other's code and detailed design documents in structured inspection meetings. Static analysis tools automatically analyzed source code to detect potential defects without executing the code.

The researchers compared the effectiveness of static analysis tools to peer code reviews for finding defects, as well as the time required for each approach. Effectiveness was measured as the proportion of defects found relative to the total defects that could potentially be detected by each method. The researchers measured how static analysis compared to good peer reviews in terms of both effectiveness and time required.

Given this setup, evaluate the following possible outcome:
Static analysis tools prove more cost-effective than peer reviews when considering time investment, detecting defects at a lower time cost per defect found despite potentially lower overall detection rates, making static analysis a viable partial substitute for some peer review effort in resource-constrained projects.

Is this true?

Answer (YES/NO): NO